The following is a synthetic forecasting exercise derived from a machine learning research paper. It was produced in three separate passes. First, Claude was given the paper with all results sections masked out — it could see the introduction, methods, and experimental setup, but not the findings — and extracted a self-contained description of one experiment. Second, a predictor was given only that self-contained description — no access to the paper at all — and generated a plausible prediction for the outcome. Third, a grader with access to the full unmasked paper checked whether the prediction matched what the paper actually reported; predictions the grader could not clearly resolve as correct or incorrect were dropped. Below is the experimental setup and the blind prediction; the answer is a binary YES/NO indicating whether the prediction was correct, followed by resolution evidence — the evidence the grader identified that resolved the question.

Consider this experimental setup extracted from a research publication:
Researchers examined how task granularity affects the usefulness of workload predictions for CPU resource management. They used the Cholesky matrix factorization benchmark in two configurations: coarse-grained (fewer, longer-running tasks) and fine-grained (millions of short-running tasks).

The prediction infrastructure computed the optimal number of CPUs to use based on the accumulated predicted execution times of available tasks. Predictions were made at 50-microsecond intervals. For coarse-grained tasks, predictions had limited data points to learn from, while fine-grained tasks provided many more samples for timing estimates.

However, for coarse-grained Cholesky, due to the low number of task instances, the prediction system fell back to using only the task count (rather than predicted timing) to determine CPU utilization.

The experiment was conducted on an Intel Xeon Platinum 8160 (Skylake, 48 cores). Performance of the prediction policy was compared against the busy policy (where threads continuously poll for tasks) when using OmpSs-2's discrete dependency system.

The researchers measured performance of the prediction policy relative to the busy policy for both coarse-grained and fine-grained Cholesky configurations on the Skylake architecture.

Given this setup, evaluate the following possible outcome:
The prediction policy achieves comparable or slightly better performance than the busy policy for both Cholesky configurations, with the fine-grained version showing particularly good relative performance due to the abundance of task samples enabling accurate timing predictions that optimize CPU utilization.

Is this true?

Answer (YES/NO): NO